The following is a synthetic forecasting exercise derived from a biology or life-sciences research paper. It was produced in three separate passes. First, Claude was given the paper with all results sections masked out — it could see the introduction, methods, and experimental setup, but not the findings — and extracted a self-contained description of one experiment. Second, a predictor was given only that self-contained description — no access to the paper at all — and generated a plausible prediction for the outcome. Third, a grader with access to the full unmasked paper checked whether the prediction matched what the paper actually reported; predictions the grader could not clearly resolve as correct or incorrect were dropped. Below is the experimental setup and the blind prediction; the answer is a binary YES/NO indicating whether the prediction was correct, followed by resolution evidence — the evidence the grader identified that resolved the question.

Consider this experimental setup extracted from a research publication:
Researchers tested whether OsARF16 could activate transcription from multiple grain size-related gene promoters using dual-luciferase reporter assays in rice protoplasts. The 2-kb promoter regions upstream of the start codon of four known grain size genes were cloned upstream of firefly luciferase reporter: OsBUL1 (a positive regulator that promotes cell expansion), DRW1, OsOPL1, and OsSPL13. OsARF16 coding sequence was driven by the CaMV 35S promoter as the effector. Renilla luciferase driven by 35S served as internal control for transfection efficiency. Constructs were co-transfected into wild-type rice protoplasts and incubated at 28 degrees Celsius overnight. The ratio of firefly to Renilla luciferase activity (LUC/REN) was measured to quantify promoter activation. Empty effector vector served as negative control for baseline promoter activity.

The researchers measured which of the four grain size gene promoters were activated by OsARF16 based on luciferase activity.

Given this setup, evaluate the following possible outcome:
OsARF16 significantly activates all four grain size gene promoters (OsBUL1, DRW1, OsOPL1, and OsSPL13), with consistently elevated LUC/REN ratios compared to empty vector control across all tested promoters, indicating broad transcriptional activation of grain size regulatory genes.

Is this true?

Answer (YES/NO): NO